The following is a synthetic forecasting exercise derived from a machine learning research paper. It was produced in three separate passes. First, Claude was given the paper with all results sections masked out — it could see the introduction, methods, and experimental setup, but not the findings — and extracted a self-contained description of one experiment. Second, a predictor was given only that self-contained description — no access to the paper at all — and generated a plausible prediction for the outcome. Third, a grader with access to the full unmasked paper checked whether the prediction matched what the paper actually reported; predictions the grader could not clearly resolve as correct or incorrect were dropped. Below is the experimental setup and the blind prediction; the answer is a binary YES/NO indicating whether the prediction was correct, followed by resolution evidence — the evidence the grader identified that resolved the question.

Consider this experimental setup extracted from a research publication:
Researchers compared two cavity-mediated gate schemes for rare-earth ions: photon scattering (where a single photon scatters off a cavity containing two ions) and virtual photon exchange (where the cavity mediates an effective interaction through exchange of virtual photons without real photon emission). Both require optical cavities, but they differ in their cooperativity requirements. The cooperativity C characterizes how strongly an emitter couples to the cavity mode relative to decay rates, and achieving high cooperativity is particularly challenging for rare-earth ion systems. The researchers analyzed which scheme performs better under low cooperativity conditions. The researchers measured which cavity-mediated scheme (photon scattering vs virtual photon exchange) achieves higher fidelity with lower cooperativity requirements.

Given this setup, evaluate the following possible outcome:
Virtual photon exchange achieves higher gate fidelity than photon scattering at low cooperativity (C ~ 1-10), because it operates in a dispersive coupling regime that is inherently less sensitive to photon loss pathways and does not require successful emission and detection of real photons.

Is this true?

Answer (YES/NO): NO